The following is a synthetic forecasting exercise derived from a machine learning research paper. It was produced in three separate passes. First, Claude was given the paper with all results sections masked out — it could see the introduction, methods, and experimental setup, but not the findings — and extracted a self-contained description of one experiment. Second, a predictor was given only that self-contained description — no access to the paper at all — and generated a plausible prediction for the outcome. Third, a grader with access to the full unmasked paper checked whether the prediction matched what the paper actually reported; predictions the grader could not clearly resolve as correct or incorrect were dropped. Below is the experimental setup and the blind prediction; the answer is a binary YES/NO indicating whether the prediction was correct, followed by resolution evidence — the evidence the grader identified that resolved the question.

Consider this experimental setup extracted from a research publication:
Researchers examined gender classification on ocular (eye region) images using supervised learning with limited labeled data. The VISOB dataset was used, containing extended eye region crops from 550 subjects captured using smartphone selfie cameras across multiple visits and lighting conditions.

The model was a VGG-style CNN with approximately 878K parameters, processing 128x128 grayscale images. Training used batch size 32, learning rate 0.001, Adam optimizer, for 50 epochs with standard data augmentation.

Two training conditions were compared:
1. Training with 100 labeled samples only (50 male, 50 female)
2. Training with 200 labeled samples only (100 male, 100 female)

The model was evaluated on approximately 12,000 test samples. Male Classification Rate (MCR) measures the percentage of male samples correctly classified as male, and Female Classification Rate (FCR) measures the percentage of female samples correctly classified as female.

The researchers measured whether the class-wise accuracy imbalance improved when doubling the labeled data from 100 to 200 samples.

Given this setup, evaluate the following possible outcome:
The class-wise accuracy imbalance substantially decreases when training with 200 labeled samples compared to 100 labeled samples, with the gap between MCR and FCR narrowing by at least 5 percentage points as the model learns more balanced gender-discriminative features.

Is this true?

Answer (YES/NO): NO